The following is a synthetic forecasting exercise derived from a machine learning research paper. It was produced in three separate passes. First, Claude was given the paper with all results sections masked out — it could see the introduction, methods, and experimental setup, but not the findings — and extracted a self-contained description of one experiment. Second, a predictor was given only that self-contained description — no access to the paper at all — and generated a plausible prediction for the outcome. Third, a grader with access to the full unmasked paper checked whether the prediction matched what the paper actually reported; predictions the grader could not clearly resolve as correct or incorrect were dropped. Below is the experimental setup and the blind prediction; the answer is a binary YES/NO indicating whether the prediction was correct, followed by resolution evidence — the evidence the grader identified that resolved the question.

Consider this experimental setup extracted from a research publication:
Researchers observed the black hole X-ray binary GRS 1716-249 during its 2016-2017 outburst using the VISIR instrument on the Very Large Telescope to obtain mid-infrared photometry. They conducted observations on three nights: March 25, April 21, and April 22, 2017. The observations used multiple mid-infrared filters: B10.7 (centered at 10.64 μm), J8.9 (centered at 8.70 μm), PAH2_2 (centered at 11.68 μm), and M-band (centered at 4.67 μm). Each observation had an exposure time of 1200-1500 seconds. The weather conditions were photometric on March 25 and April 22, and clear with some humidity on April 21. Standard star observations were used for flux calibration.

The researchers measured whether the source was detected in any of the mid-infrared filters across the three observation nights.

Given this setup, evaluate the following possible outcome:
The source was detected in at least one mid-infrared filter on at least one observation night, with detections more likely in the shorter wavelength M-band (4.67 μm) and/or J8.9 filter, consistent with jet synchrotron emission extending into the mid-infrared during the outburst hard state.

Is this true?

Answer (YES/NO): YES